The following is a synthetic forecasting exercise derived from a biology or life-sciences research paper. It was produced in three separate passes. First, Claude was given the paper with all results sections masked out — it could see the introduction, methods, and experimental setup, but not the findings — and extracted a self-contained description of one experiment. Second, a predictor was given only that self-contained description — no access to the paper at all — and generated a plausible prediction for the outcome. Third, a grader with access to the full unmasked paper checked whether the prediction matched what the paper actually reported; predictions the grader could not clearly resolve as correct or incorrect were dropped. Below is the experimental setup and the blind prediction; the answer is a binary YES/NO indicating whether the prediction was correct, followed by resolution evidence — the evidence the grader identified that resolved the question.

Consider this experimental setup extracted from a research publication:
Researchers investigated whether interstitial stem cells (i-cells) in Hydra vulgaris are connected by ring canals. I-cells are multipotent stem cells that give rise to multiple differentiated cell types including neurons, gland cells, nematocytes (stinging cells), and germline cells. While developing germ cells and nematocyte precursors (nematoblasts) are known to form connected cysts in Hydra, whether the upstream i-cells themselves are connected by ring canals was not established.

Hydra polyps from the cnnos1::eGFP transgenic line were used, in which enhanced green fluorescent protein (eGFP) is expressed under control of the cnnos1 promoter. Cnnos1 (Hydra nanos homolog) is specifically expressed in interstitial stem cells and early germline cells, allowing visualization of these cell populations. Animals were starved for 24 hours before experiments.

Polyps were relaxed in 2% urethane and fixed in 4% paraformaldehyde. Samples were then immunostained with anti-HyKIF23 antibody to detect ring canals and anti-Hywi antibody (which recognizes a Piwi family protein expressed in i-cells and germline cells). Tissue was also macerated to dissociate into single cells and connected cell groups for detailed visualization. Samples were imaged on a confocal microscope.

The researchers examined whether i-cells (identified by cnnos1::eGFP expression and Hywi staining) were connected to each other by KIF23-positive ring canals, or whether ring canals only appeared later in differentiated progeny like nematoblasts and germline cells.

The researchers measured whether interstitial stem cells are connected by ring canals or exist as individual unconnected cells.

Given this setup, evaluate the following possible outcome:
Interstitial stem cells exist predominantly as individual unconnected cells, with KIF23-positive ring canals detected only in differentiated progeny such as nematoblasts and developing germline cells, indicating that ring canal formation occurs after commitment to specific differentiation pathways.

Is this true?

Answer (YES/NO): NO